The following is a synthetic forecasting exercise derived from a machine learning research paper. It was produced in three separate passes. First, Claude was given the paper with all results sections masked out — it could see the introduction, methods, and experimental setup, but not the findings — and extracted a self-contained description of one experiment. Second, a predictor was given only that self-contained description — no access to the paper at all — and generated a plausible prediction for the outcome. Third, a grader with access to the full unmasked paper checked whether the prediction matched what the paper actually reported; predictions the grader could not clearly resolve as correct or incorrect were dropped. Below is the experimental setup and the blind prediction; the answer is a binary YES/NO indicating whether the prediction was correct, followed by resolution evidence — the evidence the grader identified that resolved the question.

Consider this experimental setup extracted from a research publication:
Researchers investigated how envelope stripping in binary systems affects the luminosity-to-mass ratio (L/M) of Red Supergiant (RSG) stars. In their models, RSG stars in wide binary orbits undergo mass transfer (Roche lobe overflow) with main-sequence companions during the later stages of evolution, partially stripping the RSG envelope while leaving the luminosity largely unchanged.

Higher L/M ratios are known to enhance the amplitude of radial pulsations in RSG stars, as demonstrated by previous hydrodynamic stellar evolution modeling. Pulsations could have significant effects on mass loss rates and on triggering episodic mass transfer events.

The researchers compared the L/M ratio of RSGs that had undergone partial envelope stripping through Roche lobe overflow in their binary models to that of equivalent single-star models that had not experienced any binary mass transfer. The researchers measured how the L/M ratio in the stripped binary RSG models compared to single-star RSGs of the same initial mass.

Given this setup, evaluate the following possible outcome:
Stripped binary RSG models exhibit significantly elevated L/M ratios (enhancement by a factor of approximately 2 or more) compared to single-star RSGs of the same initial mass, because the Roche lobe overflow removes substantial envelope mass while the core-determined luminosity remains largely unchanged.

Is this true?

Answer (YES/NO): YES